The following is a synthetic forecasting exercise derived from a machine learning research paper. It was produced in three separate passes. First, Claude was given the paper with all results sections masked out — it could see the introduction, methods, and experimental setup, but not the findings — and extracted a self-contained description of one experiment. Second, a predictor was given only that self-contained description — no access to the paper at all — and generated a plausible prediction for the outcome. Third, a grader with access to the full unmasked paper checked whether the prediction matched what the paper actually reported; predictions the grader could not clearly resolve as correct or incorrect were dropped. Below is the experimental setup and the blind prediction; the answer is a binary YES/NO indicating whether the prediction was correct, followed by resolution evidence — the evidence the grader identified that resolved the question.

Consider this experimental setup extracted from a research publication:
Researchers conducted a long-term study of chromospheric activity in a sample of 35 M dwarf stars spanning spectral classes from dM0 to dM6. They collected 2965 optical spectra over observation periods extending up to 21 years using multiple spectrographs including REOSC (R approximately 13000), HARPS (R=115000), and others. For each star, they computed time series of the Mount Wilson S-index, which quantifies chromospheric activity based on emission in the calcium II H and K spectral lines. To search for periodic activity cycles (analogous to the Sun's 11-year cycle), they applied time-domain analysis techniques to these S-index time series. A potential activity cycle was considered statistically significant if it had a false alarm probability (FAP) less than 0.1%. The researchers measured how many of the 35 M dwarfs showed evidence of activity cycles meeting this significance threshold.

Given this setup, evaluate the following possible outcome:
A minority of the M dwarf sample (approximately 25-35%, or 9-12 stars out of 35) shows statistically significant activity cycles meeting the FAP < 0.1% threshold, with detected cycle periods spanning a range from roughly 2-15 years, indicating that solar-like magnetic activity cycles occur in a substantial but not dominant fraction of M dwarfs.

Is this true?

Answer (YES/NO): NO